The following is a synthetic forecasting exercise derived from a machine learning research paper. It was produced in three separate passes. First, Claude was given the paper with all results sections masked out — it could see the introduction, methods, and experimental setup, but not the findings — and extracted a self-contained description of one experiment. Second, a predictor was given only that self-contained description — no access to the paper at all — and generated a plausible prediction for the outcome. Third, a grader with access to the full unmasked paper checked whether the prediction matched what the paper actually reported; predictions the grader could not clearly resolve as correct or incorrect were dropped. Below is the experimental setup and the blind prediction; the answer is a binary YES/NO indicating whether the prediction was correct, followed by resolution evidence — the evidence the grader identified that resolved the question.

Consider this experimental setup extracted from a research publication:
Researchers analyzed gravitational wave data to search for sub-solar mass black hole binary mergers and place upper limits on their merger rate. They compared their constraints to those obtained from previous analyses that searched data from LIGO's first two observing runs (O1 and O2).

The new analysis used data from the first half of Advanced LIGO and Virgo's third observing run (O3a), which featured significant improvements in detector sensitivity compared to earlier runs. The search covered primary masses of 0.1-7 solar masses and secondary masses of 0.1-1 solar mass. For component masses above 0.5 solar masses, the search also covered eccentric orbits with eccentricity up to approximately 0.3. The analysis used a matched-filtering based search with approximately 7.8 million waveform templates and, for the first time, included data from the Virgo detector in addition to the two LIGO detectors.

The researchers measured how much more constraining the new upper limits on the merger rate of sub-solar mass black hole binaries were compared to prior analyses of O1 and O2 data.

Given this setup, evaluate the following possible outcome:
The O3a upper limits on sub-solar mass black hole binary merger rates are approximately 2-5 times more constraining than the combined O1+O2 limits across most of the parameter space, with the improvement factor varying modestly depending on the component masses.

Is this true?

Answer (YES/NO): YES